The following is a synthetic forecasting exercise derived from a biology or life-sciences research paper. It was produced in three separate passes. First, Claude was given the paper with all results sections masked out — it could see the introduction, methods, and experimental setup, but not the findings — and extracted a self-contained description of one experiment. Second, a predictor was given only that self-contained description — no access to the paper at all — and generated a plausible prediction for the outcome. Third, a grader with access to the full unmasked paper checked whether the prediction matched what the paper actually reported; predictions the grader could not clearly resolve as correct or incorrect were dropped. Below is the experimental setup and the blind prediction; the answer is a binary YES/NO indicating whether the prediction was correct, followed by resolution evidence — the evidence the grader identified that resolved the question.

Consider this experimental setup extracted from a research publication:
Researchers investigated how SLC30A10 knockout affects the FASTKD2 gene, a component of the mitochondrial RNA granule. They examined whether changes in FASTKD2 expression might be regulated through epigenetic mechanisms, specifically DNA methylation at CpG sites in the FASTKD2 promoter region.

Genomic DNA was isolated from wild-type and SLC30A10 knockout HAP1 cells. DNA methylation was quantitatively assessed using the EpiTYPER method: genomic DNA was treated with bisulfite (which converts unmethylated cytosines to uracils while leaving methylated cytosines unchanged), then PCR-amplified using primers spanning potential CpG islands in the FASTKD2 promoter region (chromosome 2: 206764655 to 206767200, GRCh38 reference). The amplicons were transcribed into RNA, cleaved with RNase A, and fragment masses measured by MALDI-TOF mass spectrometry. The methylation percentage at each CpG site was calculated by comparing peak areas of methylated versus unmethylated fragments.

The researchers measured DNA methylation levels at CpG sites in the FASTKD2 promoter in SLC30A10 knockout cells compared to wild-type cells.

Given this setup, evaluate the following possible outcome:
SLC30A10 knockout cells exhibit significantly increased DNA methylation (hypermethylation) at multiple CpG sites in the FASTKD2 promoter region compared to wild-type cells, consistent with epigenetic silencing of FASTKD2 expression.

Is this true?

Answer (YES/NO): YES